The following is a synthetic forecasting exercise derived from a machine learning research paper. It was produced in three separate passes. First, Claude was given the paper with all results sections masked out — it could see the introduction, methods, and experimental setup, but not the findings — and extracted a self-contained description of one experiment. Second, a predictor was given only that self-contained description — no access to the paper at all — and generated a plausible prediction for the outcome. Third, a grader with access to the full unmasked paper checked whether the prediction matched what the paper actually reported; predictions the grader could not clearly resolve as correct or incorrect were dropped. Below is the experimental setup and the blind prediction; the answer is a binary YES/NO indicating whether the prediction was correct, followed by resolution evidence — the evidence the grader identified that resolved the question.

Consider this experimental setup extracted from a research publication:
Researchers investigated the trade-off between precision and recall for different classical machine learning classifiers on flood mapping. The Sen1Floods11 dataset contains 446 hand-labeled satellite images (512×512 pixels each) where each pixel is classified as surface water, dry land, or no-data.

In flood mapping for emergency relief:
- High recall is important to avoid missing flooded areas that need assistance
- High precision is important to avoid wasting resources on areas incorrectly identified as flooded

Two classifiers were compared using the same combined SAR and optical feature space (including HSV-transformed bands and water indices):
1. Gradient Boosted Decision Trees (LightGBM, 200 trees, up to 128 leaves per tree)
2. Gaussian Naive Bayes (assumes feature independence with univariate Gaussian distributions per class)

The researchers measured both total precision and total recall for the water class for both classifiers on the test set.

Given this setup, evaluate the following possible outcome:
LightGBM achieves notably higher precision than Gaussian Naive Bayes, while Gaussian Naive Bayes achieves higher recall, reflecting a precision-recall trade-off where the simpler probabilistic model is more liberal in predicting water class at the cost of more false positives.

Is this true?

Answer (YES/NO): YES